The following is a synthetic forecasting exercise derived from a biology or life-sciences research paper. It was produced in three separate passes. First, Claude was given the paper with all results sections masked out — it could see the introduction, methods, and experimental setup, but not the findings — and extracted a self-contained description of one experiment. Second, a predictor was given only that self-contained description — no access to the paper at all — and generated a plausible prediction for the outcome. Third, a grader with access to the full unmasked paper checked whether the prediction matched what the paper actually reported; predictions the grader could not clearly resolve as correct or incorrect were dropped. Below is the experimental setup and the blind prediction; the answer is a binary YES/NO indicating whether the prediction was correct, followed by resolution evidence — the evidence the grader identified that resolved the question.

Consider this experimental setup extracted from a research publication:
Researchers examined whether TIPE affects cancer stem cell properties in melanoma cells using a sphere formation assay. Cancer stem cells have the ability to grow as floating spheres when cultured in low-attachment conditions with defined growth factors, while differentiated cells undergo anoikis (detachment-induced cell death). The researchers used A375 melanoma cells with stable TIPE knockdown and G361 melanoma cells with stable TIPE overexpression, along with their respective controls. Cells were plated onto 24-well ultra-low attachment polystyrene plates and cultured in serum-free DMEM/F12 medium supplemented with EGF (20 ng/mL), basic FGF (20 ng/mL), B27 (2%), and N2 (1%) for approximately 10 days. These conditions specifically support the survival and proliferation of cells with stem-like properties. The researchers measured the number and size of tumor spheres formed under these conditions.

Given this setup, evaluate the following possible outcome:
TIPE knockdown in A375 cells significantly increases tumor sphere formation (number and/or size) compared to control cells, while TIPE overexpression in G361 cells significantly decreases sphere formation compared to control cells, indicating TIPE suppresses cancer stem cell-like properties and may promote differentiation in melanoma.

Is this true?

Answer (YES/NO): NO